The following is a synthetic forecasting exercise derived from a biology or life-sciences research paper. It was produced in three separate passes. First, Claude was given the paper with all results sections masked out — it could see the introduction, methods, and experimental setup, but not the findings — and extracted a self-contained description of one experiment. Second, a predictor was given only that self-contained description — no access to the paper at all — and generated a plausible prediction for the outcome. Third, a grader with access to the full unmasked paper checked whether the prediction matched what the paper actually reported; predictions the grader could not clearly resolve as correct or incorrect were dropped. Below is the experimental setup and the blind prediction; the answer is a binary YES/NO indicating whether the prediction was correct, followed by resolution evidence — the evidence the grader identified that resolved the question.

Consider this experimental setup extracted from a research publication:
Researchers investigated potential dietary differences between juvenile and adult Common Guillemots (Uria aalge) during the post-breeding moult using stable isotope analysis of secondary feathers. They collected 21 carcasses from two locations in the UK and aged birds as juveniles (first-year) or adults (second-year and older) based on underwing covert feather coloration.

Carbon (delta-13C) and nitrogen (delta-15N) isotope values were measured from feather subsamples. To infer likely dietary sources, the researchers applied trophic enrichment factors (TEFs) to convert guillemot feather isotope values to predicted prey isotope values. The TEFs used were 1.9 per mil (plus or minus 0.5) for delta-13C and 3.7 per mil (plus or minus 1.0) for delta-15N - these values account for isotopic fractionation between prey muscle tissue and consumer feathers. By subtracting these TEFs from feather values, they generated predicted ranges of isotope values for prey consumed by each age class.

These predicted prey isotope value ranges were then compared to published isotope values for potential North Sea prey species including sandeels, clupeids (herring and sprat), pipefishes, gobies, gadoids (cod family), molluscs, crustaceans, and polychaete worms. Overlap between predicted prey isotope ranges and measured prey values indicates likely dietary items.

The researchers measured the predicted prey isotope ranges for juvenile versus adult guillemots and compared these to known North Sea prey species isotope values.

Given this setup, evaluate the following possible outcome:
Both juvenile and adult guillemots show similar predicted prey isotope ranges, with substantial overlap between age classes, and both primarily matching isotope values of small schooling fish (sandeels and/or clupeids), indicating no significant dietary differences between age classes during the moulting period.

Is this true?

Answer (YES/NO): NO